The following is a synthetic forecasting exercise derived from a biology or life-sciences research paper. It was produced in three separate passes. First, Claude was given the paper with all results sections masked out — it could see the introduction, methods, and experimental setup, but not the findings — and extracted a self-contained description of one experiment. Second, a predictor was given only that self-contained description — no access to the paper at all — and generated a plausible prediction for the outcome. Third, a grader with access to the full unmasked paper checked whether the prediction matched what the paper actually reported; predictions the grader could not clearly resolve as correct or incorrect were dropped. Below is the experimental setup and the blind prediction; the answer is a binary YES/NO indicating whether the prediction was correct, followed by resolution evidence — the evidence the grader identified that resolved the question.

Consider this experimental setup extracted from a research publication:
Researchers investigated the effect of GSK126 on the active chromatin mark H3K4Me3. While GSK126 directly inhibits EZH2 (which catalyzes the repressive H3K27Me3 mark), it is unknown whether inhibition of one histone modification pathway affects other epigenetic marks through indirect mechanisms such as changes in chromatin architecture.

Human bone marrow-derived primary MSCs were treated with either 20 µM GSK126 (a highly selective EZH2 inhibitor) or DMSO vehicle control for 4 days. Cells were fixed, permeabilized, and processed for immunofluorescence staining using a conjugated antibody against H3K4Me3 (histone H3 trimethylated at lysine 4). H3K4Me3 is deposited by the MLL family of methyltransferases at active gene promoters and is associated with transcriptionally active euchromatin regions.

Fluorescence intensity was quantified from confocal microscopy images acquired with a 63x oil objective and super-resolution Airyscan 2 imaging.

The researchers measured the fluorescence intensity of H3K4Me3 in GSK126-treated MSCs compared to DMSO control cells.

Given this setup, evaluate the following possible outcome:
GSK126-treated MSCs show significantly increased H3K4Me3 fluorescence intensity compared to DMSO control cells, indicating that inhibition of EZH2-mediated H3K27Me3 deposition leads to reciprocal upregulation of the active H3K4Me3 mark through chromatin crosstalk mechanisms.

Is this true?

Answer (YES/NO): NO